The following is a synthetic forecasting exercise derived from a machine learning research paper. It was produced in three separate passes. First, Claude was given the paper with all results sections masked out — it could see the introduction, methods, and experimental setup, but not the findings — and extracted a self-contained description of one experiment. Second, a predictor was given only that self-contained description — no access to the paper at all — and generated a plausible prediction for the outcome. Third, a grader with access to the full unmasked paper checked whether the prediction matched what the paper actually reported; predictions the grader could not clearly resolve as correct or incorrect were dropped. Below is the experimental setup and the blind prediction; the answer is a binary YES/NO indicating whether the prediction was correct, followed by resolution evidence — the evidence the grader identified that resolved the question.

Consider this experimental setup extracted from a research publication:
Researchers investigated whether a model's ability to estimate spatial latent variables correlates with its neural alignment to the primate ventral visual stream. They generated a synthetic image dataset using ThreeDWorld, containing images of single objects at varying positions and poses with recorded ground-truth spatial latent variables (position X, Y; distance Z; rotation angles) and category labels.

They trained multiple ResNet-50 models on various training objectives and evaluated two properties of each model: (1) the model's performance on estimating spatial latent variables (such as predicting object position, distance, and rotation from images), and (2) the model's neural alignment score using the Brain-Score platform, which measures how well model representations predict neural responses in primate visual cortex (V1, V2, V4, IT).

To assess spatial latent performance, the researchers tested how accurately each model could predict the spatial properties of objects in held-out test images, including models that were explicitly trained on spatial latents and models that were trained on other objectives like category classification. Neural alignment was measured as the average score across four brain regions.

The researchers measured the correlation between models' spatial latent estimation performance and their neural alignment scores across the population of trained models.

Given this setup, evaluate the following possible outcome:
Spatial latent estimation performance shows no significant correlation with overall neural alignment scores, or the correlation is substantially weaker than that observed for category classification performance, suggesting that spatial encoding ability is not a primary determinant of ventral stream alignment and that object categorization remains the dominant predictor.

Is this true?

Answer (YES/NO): NO